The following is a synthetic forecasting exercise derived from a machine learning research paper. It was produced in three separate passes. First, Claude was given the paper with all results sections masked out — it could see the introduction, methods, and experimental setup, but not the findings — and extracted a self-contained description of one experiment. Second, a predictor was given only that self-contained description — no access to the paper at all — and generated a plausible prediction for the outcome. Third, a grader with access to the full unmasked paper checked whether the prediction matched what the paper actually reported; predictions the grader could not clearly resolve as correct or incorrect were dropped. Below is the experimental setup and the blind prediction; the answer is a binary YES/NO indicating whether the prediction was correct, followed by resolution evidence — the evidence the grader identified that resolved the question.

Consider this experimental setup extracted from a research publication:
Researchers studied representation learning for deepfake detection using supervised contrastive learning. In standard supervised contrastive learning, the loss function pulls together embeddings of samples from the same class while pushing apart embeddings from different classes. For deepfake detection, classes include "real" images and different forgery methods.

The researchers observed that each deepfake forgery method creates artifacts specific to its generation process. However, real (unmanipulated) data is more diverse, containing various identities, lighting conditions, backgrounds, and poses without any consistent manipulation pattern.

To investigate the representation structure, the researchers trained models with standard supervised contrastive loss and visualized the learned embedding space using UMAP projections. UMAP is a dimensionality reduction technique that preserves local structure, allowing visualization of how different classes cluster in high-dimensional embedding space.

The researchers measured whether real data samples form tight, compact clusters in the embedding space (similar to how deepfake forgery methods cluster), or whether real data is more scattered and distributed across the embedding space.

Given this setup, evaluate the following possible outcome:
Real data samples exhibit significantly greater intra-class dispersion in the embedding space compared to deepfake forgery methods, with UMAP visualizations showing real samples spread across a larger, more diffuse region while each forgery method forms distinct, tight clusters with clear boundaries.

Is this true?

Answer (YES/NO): YES